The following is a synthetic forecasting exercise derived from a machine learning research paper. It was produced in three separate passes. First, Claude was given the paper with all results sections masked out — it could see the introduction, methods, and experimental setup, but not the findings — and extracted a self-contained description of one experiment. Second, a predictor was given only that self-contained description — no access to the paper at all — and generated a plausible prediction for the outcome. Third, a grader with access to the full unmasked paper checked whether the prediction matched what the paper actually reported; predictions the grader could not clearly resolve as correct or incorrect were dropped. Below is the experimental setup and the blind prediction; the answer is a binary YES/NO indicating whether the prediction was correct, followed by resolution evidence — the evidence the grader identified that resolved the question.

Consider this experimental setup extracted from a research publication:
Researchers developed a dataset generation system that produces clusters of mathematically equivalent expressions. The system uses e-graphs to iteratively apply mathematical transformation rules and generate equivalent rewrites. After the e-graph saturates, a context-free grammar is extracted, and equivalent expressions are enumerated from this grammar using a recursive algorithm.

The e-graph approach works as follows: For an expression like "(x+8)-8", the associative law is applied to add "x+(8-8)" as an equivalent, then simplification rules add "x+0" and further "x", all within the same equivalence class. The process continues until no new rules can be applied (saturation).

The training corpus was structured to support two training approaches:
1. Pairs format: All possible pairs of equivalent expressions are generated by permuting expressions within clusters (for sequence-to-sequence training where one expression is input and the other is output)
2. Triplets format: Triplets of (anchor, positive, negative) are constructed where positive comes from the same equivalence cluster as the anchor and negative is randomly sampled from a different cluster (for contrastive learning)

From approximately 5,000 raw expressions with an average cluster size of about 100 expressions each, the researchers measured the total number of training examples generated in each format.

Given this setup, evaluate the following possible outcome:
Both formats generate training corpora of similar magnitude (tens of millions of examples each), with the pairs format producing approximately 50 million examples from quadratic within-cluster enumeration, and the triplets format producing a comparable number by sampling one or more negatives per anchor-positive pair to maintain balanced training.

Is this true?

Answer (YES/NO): NO